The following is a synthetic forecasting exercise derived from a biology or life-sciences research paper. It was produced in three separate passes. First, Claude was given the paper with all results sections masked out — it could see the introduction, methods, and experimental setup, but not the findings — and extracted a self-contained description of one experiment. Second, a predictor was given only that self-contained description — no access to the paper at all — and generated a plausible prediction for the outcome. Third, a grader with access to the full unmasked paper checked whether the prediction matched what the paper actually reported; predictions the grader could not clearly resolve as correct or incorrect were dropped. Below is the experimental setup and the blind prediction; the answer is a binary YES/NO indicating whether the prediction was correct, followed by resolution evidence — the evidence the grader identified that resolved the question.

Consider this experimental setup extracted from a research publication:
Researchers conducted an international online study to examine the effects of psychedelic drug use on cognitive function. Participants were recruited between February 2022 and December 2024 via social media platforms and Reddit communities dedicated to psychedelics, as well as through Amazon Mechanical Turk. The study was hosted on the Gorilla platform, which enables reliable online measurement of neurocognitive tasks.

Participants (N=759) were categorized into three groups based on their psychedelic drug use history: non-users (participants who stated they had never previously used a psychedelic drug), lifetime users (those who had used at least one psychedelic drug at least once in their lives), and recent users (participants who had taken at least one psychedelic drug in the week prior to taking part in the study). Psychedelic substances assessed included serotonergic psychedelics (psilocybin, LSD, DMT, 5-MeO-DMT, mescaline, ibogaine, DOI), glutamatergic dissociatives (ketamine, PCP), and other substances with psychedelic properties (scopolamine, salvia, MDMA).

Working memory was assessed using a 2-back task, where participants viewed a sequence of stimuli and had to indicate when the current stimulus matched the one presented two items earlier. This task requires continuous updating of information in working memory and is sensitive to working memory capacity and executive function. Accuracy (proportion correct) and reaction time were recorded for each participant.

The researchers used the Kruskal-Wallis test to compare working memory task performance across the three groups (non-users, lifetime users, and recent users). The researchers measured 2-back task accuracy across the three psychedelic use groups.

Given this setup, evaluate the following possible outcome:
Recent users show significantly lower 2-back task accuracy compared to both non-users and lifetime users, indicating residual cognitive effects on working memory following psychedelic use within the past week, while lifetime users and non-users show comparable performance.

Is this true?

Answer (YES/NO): NO